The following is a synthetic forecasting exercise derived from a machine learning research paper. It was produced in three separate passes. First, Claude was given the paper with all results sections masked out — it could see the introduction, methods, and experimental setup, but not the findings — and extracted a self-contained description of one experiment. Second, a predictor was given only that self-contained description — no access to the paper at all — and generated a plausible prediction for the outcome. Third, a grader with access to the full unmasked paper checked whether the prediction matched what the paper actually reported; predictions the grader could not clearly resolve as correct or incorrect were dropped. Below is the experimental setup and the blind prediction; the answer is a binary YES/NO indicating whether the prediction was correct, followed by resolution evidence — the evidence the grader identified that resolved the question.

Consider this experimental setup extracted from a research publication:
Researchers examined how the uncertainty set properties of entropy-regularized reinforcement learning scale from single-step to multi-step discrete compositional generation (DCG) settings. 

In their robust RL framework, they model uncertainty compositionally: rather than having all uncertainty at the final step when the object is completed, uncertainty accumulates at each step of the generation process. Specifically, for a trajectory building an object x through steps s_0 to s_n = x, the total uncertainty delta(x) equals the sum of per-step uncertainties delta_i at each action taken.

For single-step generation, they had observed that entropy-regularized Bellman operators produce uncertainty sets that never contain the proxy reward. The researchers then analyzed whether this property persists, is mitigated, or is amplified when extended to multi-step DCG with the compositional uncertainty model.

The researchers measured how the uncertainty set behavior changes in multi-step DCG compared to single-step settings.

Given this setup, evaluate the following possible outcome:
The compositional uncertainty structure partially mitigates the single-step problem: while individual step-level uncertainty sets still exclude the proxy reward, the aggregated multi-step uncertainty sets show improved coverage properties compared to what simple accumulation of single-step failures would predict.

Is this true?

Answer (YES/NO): NO